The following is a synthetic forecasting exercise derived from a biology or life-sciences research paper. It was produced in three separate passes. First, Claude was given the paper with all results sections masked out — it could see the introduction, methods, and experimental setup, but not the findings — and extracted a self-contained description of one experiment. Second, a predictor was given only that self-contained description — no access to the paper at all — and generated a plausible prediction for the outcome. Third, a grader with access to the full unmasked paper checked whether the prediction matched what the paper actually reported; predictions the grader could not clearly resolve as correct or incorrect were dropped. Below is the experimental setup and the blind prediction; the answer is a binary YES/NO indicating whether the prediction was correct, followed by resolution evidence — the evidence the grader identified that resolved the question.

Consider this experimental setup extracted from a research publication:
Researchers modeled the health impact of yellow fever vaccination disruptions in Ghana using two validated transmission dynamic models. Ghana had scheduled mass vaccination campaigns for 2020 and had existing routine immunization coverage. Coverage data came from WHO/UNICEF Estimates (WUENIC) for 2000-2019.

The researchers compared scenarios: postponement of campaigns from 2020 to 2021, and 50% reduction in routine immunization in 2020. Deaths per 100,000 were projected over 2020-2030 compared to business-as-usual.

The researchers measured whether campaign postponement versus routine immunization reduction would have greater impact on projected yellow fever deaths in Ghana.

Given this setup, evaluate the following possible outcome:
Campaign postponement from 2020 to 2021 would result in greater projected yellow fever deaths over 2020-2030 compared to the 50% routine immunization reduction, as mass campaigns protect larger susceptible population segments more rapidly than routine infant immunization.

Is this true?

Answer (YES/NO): NO